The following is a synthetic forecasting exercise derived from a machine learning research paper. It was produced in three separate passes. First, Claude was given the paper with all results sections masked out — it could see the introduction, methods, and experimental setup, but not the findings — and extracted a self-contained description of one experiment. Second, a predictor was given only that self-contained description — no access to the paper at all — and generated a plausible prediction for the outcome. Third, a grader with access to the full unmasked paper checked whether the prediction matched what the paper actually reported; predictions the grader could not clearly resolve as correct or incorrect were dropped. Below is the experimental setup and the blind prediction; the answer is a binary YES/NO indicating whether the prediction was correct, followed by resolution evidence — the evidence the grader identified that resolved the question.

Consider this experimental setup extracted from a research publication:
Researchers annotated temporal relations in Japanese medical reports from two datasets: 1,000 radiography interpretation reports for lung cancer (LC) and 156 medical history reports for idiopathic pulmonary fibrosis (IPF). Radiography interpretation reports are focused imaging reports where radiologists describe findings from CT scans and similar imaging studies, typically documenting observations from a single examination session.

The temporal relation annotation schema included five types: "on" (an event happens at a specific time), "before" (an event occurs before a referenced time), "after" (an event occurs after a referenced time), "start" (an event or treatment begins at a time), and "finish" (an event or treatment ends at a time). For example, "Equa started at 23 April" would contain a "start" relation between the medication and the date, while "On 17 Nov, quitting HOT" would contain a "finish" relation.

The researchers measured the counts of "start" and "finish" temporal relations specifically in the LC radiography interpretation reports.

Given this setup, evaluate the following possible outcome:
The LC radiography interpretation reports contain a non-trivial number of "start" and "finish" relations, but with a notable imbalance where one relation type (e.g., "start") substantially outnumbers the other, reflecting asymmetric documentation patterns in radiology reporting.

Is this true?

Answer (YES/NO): NO